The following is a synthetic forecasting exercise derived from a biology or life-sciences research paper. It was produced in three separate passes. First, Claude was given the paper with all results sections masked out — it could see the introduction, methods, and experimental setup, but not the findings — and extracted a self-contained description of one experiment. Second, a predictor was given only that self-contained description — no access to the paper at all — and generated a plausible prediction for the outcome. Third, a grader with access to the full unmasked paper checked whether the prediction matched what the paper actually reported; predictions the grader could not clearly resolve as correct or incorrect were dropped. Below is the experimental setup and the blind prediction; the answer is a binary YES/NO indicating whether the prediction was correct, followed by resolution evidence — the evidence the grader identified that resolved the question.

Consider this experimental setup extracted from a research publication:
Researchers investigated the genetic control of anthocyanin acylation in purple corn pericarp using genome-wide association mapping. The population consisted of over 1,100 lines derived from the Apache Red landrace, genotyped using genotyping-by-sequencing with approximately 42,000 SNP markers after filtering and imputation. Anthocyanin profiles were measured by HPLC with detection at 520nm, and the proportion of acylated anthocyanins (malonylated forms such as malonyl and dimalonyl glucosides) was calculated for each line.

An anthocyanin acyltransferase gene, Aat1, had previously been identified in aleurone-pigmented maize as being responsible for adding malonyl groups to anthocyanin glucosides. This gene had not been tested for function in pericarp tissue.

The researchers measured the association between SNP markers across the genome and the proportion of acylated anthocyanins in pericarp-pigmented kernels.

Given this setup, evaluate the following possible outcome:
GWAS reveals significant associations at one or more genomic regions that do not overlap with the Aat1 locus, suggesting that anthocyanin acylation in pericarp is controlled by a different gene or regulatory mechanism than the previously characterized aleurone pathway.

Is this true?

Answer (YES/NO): NO